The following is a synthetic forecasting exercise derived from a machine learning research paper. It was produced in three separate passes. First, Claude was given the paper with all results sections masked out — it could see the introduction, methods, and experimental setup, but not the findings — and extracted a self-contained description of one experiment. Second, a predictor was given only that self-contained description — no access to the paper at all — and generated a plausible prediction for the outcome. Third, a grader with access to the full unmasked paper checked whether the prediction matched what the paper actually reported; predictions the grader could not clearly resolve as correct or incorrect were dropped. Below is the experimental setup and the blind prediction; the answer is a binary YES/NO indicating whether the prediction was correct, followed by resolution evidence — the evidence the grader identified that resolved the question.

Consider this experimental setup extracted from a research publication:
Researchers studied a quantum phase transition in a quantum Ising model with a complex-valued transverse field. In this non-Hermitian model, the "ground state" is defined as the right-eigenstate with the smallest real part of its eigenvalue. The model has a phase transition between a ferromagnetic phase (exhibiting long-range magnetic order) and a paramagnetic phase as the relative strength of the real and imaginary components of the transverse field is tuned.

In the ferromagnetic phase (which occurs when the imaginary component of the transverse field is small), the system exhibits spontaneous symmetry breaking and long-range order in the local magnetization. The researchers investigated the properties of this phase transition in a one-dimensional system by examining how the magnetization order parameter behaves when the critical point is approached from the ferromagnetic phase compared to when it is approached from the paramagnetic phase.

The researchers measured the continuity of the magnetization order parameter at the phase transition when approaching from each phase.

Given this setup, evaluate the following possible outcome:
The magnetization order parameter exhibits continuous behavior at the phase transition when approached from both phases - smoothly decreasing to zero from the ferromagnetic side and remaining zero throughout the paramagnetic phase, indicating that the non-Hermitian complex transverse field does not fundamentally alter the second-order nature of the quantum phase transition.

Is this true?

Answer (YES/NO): NO